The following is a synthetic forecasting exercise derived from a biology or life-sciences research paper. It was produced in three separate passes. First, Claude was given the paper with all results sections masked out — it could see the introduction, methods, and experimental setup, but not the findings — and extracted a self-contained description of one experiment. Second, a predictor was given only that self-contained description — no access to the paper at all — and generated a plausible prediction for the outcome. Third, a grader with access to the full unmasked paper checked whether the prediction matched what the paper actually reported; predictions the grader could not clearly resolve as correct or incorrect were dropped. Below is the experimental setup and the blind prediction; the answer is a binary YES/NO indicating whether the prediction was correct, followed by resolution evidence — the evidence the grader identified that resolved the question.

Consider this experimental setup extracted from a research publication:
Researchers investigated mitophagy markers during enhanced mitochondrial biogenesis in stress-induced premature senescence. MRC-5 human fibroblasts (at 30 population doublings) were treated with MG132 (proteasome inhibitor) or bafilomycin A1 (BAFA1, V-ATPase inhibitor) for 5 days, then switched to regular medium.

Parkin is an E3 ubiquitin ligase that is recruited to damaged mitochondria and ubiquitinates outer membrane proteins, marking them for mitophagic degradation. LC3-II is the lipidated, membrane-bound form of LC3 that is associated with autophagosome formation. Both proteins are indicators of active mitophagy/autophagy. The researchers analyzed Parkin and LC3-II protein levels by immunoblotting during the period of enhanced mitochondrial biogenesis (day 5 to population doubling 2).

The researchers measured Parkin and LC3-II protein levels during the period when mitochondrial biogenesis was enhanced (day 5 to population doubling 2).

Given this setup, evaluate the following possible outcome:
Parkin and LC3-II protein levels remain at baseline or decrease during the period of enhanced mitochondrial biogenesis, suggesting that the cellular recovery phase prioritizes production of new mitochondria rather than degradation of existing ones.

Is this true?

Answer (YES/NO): YES